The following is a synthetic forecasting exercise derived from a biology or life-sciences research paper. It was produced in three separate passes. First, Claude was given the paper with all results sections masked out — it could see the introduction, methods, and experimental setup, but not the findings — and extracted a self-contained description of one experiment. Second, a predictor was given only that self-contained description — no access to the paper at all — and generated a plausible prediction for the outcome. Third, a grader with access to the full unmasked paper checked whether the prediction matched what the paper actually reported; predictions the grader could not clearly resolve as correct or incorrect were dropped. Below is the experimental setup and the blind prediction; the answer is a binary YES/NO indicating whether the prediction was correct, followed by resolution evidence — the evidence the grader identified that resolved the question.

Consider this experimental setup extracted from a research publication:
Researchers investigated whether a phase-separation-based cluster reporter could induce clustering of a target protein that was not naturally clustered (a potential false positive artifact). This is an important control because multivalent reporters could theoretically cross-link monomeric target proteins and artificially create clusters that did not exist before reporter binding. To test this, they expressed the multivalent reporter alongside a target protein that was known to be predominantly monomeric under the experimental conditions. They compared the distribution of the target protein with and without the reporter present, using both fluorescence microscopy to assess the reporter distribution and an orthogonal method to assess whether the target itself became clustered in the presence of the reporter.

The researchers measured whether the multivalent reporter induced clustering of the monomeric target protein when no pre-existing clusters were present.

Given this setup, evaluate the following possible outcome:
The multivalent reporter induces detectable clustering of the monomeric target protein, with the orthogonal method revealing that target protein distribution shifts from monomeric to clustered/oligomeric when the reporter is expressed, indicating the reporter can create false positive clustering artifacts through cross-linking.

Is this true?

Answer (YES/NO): NO